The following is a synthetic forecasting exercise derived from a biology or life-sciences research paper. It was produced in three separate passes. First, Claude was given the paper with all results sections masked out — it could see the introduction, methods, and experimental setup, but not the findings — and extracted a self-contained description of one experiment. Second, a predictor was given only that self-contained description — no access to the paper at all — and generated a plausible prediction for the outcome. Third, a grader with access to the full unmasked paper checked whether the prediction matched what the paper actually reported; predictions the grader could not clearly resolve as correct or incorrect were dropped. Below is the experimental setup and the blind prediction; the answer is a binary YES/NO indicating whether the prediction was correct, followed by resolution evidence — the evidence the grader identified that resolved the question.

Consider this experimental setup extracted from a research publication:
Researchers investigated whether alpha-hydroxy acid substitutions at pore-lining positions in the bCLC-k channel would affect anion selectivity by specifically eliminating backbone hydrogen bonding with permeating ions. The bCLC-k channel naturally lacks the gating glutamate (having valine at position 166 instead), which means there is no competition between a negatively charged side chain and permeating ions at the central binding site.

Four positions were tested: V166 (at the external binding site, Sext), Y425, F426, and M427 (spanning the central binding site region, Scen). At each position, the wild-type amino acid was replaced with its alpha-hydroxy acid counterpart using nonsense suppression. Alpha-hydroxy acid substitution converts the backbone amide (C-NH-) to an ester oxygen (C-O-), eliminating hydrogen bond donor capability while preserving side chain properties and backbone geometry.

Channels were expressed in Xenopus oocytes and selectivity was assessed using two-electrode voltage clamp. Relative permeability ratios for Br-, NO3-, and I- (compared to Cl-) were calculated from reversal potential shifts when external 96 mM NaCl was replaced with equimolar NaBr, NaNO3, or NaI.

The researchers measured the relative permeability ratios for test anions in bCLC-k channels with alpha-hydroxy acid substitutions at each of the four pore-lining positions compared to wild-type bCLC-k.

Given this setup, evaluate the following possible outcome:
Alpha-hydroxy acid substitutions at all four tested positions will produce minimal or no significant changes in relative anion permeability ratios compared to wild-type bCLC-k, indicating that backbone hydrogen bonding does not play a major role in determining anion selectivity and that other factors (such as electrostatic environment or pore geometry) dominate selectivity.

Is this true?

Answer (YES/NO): NO